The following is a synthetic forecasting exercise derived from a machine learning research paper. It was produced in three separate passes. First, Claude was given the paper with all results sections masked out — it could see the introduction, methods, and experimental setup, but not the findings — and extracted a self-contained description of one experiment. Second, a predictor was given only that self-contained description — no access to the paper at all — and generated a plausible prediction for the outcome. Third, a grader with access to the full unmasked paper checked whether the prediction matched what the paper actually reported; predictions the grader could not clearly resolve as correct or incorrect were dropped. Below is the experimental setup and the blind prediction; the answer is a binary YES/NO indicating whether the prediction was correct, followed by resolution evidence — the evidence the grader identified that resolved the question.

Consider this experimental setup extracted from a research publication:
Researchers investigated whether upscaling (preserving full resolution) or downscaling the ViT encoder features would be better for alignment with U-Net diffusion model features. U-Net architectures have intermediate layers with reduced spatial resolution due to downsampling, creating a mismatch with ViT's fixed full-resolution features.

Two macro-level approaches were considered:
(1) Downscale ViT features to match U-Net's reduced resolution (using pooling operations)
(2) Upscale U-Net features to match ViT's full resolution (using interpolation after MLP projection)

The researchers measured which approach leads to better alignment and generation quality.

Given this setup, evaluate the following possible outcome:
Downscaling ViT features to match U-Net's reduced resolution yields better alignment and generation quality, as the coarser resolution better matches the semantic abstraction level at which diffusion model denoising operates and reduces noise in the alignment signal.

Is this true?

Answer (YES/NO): NO